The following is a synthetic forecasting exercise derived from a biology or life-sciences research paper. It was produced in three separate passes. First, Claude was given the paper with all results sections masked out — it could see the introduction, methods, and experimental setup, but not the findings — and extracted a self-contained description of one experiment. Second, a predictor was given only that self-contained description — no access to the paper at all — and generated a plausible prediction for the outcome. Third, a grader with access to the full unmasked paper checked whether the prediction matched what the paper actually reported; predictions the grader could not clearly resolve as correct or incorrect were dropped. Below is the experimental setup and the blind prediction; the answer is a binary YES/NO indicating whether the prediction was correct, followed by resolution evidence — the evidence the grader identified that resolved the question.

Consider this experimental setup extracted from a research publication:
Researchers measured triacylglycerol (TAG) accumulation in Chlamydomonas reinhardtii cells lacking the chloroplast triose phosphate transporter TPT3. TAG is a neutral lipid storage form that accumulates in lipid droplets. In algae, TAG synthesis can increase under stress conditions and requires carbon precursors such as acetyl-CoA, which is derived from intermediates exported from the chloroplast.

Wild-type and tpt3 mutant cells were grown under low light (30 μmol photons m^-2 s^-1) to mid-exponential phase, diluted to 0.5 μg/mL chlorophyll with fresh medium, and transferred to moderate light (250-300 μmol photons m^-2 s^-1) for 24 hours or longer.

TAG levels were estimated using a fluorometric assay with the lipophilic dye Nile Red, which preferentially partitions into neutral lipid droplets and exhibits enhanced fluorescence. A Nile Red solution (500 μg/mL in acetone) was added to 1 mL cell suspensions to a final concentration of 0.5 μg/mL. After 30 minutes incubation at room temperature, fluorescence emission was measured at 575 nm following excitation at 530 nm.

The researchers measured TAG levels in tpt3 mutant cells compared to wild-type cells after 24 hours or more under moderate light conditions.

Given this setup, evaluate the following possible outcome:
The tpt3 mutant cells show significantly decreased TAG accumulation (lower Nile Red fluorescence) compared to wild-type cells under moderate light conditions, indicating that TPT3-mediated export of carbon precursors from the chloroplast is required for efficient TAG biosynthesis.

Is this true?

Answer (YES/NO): NO